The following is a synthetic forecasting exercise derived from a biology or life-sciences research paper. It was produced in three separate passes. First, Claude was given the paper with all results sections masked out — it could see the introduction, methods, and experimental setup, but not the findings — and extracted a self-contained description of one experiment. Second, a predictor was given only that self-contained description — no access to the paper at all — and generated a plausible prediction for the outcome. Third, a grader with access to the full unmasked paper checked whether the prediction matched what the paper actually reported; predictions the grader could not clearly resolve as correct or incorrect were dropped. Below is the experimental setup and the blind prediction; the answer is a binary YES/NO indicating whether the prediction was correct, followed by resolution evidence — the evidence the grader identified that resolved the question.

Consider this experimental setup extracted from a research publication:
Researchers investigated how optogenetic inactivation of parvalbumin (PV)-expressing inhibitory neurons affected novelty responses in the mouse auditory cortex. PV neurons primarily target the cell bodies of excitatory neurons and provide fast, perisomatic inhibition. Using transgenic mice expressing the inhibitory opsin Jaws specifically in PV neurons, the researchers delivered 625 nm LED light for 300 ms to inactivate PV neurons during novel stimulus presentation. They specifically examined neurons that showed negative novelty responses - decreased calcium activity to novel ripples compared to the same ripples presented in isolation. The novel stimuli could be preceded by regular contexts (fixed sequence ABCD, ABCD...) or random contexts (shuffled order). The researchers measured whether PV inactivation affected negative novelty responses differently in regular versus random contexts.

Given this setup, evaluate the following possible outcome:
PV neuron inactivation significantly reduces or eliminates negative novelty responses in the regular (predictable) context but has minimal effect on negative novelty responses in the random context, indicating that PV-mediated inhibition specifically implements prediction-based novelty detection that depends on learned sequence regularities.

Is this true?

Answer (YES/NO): NO